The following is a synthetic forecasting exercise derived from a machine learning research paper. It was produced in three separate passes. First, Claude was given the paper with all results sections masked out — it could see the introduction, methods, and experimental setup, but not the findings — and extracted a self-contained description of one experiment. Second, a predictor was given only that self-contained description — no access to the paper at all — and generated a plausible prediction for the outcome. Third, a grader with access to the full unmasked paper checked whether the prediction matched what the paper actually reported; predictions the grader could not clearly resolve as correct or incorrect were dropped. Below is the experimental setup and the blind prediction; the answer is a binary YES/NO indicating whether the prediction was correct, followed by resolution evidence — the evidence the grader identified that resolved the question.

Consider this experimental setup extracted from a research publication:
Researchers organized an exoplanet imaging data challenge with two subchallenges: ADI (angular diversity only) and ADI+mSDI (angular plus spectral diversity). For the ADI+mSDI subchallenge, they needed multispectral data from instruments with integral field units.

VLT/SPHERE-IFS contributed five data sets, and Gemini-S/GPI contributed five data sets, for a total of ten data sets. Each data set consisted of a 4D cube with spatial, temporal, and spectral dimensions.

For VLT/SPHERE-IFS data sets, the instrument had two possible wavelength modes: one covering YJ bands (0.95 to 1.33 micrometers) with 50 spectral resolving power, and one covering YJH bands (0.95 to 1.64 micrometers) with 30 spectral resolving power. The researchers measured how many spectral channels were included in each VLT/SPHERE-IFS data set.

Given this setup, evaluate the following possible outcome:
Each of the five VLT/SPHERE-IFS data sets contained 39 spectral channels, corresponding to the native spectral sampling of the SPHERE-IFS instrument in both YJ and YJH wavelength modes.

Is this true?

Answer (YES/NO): YES